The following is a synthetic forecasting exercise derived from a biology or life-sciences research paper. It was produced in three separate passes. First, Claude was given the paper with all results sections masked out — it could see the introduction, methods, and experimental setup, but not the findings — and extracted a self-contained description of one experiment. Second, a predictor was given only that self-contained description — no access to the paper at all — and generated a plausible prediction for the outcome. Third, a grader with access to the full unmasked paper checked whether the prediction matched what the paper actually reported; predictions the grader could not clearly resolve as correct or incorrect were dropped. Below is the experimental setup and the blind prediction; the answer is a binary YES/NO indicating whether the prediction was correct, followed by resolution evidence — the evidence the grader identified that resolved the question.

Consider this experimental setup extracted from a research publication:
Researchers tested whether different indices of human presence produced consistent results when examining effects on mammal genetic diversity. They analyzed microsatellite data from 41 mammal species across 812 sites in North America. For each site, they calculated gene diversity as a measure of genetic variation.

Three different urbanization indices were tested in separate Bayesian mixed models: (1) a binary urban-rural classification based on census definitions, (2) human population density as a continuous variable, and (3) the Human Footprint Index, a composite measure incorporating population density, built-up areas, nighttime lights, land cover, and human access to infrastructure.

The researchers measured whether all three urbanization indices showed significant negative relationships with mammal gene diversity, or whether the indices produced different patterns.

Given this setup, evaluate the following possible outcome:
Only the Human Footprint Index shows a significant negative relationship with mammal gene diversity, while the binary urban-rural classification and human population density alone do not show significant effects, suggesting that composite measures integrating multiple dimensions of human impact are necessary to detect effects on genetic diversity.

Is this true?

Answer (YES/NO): NO